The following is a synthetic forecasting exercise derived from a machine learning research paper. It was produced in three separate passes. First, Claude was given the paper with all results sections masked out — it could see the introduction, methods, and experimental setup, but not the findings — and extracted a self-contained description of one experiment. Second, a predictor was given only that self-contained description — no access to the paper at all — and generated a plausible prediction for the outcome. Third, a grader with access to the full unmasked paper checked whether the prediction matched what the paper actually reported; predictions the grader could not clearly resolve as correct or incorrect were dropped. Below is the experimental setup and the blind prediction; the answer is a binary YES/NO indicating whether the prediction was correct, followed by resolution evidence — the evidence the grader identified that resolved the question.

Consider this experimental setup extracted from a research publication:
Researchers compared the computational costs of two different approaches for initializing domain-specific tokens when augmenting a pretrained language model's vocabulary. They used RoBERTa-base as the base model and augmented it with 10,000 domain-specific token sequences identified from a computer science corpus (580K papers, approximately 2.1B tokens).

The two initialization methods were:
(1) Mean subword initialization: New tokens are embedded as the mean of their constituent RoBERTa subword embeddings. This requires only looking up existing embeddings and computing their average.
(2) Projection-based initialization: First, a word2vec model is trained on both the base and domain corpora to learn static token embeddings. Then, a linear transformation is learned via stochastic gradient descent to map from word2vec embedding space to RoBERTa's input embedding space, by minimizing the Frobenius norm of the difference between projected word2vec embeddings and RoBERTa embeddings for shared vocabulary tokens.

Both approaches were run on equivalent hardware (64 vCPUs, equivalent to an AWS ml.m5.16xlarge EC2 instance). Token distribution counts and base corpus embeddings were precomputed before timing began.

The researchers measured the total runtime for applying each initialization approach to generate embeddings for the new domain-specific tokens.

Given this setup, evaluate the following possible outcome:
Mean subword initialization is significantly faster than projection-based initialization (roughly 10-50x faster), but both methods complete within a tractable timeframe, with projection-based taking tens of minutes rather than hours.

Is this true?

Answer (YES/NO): NO